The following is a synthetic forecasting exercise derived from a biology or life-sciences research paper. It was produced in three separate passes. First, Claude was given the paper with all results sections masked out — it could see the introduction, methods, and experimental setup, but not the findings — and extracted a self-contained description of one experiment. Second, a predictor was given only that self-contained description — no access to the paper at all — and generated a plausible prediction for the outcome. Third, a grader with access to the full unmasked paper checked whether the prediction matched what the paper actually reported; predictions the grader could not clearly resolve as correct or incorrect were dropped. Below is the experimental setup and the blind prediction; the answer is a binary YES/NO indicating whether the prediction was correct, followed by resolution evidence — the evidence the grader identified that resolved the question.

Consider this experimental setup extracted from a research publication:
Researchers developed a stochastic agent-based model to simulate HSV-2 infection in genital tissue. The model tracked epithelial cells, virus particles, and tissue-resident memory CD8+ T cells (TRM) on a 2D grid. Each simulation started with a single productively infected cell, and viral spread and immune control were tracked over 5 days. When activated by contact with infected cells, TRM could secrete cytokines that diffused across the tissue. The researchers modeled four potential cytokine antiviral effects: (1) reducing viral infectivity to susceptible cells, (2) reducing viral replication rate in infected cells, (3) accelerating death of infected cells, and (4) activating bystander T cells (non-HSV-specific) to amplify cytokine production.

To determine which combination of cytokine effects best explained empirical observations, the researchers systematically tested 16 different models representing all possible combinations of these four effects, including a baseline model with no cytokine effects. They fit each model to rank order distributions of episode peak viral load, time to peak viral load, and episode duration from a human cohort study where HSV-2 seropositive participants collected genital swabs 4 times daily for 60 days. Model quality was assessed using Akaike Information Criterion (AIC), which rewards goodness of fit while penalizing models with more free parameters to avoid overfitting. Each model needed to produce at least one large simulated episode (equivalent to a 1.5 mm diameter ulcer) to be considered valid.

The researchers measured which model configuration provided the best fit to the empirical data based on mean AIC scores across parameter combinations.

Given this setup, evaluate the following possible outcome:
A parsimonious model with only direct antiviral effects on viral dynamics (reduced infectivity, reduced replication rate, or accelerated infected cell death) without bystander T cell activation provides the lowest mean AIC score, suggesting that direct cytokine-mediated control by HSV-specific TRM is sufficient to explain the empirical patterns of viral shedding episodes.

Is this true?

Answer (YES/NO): NO